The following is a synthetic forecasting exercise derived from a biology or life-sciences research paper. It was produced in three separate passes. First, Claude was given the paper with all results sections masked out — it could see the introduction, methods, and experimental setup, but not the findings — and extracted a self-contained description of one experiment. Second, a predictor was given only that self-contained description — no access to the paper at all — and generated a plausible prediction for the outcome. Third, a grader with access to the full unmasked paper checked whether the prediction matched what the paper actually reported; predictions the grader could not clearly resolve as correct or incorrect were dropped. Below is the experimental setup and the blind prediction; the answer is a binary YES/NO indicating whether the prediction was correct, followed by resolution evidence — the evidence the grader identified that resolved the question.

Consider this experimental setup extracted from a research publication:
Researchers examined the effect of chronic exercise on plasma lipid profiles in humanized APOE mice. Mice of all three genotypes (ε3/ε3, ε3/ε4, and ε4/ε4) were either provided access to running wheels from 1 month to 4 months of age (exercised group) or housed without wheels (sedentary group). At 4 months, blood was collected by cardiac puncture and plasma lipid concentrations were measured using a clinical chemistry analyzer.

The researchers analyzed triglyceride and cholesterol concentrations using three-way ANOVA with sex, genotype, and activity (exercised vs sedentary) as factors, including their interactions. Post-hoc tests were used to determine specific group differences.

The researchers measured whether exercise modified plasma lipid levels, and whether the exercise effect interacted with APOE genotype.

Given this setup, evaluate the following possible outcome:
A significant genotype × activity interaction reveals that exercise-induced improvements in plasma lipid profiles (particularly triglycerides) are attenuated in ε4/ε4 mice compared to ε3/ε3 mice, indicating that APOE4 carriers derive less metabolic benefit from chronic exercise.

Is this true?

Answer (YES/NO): NO